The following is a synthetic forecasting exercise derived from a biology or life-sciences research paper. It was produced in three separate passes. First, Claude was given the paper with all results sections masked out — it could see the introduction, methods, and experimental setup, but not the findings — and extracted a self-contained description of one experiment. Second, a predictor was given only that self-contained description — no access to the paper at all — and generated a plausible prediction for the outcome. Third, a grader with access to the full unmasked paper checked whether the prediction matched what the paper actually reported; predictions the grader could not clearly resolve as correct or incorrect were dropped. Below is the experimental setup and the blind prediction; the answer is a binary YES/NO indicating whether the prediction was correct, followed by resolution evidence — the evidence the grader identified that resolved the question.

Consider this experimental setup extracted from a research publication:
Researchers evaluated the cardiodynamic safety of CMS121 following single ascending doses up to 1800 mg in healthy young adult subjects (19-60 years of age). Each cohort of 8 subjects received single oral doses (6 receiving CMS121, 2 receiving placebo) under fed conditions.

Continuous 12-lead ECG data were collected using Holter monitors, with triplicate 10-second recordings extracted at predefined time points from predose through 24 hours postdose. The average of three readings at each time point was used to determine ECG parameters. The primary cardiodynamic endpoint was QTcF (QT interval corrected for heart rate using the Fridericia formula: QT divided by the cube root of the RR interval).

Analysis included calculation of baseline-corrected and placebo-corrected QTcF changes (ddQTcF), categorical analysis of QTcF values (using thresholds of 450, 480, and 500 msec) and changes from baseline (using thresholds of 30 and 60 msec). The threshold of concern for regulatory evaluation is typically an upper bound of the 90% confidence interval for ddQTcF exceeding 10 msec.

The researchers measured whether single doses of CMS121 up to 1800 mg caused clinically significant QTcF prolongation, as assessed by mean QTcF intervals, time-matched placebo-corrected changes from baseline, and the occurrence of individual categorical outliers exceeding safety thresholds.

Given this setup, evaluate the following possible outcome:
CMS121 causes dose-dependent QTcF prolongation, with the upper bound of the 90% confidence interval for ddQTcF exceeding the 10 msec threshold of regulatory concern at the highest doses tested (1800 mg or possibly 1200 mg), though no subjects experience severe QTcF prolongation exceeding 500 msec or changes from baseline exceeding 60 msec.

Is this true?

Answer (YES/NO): NO